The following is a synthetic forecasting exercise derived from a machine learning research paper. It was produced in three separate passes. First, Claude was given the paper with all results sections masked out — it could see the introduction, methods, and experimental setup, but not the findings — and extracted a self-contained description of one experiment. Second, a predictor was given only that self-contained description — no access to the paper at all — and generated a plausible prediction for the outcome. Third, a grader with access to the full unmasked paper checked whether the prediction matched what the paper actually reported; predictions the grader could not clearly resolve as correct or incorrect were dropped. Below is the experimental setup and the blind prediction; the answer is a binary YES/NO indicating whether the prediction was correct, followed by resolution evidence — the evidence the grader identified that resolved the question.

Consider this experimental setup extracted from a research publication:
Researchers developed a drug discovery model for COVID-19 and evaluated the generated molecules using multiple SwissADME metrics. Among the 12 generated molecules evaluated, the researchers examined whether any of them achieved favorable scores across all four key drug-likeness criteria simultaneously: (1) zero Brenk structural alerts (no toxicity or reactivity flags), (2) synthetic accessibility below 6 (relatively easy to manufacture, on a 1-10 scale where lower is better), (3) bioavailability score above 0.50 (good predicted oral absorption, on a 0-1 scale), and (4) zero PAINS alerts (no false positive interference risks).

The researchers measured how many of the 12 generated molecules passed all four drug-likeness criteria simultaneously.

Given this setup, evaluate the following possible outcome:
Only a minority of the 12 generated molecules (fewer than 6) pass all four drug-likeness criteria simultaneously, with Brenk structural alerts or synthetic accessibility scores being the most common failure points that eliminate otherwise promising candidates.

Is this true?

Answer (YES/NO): NO